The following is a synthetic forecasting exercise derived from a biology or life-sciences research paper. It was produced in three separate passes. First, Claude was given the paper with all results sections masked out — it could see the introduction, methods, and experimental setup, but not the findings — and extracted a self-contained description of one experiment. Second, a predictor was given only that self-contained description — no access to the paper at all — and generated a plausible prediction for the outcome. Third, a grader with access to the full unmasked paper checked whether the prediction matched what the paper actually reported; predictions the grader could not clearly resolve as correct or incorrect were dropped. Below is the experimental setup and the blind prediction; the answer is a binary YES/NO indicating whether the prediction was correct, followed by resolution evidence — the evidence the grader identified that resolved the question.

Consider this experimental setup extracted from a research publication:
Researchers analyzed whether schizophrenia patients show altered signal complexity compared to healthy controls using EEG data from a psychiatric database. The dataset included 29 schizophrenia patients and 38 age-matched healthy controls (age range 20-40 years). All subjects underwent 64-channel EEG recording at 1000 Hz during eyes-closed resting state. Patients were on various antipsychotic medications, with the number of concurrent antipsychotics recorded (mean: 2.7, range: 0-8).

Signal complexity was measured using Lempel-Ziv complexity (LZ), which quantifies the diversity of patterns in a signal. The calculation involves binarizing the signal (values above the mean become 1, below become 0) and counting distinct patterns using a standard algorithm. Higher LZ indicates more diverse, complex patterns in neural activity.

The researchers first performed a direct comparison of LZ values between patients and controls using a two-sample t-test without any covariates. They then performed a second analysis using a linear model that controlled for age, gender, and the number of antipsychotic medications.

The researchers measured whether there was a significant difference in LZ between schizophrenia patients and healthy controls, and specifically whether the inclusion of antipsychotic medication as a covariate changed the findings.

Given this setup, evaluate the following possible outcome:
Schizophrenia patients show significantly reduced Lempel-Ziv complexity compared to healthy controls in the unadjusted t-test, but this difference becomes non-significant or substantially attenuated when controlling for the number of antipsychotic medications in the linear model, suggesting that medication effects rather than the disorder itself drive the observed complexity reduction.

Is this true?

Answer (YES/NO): NO